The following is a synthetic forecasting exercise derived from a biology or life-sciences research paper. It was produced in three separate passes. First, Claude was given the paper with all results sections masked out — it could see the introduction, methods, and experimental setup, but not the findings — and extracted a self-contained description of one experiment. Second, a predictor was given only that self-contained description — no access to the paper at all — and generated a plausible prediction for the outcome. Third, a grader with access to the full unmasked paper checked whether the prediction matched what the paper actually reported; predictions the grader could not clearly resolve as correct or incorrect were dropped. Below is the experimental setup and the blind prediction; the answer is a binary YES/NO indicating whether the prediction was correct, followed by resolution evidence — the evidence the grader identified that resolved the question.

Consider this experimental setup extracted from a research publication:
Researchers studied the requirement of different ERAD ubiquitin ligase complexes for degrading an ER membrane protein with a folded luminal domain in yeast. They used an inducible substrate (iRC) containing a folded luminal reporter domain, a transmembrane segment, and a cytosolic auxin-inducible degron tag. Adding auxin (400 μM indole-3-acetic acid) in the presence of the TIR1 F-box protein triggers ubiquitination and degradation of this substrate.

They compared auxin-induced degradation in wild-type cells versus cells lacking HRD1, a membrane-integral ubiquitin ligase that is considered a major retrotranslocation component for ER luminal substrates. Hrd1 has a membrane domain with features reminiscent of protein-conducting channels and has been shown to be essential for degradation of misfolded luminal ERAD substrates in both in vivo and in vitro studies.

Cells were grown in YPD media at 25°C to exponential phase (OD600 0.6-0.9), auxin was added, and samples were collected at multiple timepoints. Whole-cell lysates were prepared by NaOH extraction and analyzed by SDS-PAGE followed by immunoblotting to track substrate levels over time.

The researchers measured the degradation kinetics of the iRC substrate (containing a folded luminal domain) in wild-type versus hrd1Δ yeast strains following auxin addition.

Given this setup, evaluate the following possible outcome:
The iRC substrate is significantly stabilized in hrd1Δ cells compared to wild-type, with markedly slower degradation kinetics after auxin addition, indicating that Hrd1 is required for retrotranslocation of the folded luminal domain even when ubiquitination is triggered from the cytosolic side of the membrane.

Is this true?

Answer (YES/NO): NO